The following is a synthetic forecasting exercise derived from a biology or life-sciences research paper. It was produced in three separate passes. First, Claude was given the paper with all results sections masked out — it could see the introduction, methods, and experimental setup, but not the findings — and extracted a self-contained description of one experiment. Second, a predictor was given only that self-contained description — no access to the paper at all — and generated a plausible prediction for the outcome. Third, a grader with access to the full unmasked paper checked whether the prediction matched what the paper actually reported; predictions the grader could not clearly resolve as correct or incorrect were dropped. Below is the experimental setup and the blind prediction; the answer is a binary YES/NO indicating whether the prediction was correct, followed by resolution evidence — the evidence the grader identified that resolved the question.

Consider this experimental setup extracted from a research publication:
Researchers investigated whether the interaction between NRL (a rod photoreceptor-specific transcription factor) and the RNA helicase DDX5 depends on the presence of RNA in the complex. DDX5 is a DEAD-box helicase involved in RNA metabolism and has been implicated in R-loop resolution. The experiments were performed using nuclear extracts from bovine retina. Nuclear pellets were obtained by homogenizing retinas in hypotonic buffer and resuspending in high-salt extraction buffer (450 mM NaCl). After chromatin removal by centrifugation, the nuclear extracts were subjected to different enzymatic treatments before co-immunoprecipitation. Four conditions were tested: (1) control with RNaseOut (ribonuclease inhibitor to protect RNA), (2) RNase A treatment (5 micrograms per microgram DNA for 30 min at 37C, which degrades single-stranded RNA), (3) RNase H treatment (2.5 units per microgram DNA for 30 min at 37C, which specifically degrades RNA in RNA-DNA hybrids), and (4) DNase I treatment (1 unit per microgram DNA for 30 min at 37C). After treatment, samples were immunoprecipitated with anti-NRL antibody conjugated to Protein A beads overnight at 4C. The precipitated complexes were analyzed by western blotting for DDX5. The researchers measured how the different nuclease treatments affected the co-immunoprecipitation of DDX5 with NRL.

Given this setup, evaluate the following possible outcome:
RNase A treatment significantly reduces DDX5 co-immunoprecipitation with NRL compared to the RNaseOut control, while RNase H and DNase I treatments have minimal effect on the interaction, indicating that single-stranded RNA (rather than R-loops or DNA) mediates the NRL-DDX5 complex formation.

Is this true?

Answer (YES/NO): NO